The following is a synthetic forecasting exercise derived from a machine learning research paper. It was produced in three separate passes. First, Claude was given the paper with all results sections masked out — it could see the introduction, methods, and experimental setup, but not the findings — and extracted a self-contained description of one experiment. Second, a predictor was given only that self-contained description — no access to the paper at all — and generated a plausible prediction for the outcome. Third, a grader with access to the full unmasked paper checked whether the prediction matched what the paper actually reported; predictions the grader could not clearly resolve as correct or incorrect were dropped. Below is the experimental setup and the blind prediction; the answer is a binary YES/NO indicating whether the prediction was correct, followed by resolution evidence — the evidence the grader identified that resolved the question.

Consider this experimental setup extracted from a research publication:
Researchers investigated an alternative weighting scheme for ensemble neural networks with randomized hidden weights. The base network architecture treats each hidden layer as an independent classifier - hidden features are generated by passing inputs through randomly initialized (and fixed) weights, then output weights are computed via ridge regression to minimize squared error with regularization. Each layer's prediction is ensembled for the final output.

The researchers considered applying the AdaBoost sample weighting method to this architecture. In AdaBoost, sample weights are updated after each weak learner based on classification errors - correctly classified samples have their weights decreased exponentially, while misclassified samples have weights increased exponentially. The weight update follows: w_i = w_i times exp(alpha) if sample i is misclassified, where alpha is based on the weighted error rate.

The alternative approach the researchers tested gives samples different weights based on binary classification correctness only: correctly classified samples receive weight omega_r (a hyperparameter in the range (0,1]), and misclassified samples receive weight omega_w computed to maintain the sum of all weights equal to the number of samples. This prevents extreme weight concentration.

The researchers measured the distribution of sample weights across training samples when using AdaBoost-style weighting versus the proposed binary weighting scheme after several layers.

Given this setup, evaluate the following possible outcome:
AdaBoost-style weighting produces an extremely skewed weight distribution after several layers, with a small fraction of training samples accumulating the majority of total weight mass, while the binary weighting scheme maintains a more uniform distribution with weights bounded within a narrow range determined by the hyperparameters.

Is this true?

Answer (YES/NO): NO